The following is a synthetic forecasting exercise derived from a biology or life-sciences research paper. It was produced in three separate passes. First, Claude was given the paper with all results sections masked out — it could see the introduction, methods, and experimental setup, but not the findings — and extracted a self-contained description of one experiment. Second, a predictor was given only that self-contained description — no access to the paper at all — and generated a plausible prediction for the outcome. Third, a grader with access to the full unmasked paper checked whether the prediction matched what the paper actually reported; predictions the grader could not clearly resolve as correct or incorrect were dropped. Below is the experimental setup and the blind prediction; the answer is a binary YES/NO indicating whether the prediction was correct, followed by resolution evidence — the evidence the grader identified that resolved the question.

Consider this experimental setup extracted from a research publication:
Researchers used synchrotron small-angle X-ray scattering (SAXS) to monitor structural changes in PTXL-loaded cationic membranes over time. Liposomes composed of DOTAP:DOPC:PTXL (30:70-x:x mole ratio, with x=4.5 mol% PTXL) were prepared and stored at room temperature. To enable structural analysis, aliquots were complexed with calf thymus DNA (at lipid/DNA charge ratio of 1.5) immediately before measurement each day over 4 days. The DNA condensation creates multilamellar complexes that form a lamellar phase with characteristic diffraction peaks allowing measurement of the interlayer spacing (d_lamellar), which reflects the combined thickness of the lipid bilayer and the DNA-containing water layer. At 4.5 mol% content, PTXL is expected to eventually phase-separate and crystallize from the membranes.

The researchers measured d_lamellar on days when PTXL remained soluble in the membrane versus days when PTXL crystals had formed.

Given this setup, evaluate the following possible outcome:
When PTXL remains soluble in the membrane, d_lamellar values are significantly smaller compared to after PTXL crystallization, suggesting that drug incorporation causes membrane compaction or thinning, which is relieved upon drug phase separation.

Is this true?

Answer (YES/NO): YES